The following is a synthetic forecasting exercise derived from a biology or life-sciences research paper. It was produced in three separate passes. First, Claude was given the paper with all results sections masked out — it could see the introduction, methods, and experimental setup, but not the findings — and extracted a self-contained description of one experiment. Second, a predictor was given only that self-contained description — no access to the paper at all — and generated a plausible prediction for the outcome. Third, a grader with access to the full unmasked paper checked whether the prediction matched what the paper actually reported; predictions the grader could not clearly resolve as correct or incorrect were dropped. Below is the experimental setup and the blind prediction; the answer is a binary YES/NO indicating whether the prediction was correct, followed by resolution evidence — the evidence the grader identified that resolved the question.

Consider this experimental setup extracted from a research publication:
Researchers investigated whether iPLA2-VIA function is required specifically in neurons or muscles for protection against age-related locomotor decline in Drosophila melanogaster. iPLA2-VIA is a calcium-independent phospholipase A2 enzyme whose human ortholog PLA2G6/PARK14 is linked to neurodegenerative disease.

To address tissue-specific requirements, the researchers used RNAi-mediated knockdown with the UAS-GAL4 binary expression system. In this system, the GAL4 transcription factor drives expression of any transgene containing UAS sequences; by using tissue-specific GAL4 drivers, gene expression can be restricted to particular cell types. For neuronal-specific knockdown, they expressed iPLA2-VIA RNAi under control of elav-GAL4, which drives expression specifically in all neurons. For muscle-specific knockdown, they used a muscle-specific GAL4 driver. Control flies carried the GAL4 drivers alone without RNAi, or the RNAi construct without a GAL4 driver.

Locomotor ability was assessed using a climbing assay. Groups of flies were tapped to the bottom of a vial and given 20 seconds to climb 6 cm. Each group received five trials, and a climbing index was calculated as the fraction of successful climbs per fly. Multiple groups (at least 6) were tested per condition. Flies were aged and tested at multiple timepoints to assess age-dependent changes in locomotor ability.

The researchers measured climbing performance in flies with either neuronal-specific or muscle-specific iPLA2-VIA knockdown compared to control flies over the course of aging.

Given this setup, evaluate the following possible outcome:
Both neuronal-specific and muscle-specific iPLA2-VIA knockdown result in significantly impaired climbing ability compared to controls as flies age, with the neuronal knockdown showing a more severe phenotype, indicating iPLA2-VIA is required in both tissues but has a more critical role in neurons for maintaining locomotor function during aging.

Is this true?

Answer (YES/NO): NO